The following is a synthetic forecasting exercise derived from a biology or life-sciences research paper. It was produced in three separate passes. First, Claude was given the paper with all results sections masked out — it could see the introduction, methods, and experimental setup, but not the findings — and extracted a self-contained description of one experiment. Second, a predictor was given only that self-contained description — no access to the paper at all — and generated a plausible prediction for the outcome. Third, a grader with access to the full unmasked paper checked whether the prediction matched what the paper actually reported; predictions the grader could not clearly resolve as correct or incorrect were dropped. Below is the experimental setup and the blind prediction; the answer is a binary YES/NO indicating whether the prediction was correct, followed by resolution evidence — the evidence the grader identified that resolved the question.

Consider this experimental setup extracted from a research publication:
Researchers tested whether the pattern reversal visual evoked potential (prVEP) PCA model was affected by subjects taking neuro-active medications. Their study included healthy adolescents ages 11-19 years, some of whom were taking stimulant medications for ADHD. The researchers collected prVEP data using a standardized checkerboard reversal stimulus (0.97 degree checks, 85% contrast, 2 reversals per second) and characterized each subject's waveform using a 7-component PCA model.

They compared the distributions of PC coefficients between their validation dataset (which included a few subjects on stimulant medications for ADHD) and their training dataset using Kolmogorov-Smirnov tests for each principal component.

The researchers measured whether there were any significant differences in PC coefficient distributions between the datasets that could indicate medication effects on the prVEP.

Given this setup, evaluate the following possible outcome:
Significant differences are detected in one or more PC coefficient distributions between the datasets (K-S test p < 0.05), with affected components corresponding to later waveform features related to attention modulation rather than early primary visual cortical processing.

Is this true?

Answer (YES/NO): NO